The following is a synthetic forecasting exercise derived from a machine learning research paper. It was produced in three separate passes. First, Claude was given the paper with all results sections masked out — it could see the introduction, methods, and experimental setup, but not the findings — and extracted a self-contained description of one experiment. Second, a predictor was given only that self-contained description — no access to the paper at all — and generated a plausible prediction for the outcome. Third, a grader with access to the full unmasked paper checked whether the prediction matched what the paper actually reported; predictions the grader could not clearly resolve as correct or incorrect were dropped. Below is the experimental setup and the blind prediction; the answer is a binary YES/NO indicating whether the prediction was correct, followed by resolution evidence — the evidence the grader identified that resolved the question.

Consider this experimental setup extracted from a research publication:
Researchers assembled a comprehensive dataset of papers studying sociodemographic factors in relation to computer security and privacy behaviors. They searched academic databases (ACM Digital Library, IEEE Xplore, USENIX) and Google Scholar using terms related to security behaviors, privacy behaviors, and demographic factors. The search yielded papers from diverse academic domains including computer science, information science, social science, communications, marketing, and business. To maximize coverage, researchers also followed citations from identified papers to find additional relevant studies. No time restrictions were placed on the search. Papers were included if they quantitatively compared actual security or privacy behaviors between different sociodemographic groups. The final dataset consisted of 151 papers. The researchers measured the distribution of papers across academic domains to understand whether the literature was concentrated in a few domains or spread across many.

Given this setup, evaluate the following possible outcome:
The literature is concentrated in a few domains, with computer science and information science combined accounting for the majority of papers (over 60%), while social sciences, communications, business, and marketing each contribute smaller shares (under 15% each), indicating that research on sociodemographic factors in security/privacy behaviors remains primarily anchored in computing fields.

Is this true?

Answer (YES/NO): NO